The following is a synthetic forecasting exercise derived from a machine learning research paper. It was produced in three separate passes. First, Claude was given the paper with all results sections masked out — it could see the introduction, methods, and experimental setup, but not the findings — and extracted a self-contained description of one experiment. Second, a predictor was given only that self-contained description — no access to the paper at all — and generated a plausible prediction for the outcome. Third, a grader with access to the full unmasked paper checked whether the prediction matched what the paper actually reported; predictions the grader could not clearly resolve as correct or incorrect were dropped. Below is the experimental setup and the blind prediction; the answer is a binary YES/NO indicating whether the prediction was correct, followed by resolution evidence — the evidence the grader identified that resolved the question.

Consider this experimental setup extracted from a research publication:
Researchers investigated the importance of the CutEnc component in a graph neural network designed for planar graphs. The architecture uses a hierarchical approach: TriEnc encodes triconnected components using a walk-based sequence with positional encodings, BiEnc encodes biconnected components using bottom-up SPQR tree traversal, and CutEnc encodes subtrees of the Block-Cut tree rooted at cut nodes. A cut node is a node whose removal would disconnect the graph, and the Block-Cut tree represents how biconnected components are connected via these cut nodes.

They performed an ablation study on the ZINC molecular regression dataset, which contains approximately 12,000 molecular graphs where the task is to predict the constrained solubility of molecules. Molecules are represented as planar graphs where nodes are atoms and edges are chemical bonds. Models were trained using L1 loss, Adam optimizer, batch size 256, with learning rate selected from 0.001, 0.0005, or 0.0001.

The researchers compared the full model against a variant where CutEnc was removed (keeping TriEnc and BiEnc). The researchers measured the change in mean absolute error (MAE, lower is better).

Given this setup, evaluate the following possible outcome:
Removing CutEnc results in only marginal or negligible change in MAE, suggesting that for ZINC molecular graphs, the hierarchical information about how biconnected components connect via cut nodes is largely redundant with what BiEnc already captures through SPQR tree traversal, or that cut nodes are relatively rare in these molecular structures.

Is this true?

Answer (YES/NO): NO